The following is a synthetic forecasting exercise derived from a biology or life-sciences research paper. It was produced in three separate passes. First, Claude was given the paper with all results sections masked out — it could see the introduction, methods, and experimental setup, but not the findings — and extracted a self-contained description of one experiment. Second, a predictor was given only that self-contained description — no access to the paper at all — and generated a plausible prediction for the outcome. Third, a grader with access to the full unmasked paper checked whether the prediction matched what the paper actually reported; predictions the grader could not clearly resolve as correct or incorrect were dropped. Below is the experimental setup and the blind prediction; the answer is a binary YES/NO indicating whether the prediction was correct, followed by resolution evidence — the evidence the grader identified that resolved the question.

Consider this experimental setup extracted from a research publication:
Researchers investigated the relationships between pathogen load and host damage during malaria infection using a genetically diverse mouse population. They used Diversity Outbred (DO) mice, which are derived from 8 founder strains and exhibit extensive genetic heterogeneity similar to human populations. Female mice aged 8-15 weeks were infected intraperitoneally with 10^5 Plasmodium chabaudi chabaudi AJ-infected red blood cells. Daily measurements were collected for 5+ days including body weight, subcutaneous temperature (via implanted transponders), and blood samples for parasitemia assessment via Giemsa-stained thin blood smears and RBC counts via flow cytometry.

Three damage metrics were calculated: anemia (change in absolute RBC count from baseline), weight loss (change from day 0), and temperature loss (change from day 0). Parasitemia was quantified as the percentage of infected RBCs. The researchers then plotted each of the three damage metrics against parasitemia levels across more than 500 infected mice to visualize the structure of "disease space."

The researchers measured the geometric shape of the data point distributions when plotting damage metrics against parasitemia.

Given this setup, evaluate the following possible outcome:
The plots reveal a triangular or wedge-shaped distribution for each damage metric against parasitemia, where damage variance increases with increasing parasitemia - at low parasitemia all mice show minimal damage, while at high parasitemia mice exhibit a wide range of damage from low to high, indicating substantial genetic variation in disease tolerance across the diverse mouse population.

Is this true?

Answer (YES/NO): NO